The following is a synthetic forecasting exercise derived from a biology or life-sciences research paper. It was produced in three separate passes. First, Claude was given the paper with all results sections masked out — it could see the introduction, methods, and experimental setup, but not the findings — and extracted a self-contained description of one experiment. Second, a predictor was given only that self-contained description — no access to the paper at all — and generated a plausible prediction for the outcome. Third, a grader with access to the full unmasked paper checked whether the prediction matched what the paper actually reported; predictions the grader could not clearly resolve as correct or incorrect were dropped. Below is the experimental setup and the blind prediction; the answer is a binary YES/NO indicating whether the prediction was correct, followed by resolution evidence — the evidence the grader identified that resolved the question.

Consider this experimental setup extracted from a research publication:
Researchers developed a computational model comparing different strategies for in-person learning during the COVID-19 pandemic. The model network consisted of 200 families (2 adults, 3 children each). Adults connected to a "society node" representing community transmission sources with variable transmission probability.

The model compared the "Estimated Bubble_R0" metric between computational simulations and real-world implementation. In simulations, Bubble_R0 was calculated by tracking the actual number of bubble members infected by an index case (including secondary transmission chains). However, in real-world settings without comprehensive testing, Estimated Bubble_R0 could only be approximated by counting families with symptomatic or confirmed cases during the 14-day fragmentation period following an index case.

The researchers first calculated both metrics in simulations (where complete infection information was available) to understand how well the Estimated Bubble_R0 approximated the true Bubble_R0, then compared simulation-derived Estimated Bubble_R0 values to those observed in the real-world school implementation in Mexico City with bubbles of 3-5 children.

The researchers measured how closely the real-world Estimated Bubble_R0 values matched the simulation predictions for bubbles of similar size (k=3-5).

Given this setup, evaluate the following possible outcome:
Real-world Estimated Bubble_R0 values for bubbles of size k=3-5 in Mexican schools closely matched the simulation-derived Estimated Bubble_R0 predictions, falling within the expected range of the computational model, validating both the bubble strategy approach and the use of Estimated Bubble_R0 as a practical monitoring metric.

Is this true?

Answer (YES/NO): YES